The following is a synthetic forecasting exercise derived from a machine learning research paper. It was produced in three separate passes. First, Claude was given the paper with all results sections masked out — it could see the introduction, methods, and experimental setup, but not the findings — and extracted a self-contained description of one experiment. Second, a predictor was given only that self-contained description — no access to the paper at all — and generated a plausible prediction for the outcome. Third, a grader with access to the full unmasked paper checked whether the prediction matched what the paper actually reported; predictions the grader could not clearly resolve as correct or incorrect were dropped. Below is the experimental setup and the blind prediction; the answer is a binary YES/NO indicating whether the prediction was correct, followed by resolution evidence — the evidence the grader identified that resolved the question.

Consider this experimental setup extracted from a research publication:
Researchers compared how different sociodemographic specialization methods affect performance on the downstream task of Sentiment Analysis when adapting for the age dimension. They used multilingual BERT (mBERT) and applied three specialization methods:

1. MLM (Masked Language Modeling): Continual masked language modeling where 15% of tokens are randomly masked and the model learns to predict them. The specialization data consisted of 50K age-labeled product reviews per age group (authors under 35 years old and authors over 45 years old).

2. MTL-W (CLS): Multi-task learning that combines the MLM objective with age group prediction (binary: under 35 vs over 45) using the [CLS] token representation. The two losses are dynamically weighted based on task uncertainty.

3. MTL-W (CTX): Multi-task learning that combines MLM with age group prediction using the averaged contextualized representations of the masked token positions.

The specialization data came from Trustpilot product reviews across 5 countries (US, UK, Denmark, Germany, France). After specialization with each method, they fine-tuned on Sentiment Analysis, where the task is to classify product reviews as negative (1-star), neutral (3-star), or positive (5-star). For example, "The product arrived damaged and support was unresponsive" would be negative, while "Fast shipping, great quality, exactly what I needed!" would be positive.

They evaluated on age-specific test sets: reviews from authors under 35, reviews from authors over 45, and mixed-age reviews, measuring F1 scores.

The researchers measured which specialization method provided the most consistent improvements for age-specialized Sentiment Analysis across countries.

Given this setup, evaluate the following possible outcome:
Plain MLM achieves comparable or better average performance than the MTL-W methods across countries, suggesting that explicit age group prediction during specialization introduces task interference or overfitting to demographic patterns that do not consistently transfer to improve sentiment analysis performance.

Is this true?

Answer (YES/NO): NO